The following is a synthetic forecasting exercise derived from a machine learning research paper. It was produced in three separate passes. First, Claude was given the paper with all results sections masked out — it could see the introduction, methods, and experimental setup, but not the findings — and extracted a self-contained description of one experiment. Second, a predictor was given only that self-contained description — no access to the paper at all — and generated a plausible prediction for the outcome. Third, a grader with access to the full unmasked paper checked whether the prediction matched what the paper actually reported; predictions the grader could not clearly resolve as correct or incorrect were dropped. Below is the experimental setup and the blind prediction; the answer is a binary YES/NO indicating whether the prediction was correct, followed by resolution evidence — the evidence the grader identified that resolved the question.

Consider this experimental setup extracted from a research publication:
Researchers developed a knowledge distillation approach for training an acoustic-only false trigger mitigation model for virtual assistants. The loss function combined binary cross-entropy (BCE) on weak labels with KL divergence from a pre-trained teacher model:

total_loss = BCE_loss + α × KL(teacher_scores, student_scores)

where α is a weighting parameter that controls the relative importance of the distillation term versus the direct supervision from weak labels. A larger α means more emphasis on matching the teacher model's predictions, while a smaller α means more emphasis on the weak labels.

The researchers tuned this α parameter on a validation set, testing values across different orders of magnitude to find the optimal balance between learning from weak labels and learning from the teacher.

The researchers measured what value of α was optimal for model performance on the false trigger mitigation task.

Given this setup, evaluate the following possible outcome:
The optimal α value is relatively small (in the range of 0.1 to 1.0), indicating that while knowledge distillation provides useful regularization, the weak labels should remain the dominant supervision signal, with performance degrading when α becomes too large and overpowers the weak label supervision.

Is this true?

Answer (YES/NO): NO